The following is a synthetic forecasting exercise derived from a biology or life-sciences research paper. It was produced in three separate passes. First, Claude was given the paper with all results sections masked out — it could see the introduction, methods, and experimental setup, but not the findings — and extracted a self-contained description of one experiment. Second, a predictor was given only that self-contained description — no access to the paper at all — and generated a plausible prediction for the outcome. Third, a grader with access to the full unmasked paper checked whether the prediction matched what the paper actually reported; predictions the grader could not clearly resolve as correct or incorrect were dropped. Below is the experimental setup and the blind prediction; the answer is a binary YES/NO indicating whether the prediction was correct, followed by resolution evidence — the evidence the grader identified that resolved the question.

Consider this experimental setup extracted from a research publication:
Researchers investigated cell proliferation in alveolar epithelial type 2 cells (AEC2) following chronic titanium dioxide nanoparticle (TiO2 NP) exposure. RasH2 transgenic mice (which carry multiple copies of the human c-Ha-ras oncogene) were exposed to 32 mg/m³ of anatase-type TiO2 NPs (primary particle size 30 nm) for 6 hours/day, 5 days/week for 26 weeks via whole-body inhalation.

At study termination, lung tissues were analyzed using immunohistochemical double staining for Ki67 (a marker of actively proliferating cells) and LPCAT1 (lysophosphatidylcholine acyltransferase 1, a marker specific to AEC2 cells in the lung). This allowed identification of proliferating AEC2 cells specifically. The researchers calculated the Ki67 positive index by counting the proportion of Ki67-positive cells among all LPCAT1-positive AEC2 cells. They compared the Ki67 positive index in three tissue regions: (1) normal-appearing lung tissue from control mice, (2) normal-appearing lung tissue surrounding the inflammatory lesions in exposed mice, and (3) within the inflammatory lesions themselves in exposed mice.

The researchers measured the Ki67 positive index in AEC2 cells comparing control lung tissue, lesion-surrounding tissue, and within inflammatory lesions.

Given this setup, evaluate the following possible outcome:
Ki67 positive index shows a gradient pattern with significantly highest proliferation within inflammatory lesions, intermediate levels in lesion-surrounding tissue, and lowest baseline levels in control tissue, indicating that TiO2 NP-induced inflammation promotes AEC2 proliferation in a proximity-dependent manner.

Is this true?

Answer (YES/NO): NO